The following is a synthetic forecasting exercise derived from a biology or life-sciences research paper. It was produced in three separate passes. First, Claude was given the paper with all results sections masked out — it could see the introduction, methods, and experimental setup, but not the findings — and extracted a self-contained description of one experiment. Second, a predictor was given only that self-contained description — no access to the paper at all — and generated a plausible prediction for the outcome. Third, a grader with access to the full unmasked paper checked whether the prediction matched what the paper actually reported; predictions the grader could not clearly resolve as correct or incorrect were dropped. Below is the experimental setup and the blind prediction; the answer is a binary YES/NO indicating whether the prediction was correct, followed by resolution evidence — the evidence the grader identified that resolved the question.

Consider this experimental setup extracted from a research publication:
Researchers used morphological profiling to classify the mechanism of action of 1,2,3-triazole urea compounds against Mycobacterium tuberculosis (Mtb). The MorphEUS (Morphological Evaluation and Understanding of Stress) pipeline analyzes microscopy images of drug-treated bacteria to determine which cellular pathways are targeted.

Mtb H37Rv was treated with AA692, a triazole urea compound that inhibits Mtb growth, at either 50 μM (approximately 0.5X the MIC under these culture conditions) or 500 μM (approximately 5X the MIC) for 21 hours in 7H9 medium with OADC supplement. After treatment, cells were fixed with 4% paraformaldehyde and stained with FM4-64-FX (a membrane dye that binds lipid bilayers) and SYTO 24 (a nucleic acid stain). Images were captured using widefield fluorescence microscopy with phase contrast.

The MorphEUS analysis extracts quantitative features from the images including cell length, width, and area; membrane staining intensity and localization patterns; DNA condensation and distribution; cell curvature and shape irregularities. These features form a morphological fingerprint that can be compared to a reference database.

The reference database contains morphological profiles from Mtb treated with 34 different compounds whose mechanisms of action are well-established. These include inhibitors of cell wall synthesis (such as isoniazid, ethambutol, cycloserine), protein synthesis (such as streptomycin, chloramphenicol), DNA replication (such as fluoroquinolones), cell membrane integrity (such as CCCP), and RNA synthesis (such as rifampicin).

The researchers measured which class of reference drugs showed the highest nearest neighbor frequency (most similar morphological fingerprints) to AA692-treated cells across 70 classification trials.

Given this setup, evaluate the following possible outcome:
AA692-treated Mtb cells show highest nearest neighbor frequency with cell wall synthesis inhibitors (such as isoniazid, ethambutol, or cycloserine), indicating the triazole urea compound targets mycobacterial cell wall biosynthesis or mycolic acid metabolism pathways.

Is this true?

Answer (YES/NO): YES